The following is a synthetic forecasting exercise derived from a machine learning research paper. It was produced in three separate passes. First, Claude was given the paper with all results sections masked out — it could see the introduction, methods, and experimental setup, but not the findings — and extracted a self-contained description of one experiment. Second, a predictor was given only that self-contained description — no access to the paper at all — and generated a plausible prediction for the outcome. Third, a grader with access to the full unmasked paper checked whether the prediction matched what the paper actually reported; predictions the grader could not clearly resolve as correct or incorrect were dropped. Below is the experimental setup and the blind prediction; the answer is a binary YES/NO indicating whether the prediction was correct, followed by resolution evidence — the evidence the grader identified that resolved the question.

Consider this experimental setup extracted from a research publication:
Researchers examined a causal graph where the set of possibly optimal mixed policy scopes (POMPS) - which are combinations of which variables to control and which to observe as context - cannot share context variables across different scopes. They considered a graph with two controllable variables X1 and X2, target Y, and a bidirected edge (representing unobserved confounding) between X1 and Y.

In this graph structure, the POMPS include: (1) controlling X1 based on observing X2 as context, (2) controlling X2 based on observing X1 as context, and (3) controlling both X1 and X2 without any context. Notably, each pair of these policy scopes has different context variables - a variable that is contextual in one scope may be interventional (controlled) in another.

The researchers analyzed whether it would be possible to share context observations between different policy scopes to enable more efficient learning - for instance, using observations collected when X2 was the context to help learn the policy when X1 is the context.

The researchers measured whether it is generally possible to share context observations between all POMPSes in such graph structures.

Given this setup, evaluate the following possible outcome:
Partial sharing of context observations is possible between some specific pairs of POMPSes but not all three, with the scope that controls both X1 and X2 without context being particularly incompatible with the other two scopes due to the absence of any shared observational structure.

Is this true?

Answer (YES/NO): NO